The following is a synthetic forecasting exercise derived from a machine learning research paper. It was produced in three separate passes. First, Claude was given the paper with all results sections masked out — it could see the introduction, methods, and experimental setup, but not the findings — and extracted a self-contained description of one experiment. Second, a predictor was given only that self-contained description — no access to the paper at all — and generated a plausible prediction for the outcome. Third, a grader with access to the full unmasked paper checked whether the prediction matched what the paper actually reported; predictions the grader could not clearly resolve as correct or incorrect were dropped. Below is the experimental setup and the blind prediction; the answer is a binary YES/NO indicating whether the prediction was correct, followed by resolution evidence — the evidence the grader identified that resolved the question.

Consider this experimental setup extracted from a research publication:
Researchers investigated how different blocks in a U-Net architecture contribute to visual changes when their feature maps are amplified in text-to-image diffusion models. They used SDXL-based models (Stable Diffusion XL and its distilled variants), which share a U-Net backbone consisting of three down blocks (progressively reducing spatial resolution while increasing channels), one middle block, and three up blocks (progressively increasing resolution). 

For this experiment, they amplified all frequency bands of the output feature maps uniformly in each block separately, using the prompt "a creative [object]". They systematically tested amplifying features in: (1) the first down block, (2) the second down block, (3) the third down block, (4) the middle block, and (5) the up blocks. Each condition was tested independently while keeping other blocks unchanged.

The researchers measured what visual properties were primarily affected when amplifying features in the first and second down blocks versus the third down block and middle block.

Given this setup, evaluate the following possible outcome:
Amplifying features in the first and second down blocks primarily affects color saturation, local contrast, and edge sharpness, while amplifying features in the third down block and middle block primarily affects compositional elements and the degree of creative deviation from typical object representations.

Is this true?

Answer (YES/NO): NO